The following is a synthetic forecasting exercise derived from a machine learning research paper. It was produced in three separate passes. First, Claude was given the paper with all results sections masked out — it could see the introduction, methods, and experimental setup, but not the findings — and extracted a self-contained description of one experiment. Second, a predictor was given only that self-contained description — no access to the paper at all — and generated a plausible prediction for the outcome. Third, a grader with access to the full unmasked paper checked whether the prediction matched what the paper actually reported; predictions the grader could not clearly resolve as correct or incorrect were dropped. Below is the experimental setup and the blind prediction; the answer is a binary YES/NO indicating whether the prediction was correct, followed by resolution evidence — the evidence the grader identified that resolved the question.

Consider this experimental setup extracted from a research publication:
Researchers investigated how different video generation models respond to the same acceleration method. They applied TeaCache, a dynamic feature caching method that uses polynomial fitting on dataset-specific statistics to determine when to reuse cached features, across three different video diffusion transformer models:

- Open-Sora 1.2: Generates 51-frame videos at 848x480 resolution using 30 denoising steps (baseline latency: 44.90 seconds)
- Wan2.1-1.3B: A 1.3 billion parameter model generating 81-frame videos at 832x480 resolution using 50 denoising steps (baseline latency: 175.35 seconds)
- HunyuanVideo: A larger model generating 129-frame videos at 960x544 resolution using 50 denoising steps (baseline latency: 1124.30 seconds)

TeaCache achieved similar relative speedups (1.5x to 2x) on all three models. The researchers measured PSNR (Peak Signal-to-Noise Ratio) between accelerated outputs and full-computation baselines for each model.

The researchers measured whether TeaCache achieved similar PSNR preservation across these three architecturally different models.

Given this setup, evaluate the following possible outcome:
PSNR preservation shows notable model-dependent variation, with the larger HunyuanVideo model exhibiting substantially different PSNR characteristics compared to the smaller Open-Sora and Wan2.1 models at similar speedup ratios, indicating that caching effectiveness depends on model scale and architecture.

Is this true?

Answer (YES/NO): NO